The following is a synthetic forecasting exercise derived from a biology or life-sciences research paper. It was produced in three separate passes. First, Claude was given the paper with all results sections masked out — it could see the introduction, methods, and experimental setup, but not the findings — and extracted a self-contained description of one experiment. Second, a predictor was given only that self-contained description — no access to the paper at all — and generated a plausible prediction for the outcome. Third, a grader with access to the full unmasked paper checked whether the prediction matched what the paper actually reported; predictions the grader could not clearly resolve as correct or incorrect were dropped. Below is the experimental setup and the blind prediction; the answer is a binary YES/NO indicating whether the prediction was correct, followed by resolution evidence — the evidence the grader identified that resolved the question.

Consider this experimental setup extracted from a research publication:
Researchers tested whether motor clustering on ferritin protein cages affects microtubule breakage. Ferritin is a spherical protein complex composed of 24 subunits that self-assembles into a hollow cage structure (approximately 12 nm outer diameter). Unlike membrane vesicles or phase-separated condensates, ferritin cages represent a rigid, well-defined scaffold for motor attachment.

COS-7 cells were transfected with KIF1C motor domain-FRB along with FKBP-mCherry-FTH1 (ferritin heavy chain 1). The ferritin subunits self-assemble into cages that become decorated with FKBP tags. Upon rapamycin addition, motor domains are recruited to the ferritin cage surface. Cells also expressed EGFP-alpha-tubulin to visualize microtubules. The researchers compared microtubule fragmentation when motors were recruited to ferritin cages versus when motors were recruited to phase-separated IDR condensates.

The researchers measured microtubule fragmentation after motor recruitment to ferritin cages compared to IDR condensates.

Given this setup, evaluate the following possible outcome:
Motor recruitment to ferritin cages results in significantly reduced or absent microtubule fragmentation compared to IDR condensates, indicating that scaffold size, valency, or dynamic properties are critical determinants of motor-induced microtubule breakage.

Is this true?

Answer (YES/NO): NO